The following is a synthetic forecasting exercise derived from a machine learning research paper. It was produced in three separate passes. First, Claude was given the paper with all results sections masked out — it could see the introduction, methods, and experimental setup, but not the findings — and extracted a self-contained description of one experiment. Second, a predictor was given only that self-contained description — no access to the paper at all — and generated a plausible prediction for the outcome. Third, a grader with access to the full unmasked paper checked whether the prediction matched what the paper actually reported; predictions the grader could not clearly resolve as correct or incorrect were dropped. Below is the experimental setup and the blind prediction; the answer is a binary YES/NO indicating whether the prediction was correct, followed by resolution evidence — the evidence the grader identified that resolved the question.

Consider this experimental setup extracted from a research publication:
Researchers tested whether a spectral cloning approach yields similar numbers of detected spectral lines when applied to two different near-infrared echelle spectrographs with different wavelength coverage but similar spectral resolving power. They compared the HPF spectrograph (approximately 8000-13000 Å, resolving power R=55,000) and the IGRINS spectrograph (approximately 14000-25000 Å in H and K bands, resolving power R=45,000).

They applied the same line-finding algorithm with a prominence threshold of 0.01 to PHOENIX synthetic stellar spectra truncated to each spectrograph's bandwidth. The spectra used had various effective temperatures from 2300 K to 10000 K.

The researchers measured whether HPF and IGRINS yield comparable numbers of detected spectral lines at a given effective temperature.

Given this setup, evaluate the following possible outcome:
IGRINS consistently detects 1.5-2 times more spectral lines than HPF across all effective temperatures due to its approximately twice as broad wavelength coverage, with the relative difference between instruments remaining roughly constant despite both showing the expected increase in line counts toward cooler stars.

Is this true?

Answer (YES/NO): NO